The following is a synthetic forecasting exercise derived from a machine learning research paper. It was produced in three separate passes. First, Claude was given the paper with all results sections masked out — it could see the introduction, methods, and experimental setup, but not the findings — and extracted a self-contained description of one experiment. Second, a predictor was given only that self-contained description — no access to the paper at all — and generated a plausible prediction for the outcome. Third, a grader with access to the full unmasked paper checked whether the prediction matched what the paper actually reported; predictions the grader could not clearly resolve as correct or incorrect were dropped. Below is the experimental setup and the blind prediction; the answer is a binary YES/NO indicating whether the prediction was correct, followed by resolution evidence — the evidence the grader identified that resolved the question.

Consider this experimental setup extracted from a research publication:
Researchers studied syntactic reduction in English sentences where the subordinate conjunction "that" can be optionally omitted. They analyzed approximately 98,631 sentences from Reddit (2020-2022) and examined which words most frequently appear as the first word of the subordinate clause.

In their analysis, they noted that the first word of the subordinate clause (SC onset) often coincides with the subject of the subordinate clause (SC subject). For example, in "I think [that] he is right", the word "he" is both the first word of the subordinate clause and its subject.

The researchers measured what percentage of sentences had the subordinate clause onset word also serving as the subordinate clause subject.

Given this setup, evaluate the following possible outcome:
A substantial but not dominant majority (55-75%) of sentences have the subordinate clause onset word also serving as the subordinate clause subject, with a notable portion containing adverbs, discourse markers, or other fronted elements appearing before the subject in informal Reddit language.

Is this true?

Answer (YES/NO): NO